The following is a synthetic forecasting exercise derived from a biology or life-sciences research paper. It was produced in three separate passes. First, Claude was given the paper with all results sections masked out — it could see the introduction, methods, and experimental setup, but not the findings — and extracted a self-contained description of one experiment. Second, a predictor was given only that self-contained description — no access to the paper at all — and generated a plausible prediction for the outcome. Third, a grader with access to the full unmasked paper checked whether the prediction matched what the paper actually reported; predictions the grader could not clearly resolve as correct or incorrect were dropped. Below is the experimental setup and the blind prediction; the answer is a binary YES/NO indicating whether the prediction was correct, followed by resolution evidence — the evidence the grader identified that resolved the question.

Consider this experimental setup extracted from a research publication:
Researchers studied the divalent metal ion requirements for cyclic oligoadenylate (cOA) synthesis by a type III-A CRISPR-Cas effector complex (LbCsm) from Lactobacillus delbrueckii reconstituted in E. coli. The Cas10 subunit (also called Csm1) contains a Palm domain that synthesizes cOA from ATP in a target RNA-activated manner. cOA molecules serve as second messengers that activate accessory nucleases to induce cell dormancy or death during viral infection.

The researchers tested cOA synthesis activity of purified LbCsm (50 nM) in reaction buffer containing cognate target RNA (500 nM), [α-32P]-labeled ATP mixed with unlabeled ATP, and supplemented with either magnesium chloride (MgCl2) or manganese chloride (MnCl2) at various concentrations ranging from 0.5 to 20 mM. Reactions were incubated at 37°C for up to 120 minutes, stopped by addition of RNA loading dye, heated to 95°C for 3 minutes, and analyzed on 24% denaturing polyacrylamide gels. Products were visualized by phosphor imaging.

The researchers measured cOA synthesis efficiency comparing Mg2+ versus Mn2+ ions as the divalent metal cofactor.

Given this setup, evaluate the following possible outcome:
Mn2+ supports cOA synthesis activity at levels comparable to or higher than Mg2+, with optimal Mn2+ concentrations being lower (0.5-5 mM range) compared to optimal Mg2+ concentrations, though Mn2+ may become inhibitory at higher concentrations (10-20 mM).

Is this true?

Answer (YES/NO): NO